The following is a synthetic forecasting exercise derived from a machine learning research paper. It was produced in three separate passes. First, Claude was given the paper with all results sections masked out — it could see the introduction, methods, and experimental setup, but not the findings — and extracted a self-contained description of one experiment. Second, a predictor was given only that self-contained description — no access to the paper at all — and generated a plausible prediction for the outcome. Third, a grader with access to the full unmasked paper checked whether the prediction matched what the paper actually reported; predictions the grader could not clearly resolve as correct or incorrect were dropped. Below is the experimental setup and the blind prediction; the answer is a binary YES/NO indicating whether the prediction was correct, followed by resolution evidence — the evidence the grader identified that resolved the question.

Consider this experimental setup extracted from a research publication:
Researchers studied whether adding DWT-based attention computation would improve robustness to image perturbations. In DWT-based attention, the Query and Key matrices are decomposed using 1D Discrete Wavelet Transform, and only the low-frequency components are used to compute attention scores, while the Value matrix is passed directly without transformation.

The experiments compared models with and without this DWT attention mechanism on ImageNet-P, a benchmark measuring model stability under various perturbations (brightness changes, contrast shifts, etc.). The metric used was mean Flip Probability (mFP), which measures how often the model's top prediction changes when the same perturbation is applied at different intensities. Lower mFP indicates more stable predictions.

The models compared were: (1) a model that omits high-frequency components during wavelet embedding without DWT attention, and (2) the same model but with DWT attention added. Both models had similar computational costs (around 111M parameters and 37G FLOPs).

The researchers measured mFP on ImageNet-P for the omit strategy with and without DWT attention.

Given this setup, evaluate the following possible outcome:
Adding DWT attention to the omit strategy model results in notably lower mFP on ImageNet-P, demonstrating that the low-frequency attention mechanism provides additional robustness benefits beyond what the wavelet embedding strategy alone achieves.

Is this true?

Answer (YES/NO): NO